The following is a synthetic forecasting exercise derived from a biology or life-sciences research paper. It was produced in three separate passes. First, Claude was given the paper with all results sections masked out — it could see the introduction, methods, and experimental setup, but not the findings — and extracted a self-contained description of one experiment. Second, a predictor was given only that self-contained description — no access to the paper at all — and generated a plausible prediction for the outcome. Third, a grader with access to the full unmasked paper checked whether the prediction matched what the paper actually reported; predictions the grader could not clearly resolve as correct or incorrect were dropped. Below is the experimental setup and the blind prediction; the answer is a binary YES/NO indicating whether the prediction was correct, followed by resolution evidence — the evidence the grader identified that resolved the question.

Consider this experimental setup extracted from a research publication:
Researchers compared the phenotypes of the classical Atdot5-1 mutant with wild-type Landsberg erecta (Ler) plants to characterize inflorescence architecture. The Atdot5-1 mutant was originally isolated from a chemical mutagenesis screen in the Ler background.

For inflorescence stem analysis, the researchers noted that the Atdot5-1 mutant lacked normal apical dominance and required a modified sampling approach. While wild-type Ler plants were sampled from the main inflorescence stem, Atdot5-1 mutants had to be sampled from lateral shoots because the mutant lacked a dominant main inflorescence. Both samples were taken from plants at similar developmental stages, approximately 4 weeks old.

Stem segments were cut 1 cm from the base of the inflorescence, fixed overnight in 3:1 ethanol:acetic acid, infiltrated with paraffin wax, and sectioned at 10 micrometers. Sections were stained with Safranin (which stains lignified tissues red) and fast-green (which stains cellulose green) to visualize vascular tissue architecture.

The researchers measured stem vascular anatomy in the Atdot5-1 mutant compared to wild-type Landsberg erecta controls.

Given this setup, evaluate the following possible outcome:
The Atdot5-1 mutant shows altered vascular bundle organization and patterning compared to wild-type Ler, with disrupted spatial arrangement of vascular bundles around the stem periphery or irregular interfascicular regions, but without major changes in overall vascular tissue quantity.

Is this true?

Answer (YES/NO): NO